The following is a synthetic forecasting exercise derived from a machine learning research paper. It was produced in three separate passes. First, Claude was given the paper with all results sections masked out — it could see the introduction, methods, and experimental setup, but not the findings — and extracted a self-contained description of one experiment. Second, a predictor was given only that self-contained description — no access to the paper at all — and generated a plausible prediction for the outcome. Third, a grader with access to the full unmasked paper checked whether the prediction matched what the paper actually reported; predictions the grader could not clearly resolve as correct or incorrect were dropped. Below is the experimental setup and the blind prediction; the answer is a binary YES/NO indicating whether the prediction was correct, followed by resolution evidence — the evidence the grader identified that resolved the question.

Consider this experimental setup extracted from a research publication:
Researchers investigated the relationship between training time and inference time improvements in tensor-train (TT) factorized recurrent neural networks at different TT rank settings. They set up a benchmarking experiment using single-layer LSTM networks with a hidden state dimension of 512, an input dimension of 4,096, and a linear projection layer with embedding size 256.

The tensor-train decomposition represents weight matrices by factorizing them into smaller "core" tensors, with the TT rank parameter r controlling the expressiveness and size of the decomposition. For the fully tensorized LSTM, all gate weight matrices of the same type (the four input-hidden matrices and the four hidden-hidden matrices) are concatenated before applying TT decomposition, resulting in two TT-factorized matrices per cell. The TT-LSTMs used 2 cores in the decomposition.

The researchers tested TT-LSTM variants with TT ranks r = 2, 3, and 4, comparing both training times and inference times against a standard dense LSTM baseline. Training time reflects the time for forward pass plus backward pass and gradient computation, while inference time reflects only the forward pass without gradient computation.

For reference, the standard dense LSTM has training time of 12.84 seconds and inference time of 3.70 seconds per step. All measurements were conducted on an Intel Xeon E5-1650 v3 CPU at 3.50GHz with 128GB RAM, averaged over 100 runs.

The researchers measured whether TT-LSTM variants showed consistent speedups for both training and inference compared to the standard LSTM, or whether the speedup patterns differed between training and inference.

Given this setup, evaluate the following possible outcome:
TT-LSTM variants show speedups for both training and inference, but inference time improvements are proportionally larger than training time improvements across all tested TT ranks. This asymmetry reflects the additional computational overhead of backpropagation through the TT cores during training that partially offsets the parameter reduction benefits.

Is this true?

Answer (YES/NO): NO